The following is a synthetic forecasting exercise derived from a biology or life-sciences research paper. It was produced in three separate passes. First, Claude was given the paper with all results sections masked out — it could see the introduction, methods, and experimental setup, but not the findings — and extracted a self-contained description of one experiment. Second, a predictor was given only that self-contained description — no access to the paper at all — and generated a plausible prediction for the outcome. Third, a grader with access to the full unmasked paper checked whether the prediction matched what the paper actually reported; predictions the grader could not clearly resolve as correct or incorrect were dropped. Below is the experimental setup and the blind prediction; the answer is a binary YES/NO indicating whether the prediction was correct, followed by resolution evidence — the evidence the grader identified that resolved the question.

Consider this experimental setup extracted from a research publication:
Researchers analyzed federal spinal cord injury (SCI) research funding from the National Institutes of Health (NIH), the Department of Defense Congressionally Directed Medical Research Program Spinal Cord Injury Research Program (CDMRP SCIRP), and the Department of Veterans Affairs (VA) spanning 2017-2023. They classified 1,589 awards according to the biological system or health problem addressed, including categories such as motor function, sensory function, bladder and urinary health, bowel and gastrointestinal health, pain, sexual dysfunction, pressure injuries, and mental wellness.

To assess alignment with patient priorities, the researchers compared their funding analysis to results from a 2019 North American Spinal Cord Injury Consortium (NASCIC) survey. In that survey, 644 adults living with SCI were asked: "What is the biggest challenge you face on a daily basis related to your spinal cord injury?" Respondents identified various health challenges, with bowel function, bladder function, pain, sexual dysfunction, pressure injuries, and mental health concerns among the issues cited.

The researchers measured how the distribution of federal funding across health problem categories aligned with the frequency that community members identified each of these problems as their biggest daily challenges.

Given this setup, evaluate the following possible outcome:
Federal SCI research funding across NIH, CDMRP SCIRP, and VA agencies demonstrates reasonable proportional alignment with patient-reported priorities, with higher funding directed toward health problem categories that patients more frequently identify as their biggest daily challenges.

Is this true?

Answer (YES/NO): NO